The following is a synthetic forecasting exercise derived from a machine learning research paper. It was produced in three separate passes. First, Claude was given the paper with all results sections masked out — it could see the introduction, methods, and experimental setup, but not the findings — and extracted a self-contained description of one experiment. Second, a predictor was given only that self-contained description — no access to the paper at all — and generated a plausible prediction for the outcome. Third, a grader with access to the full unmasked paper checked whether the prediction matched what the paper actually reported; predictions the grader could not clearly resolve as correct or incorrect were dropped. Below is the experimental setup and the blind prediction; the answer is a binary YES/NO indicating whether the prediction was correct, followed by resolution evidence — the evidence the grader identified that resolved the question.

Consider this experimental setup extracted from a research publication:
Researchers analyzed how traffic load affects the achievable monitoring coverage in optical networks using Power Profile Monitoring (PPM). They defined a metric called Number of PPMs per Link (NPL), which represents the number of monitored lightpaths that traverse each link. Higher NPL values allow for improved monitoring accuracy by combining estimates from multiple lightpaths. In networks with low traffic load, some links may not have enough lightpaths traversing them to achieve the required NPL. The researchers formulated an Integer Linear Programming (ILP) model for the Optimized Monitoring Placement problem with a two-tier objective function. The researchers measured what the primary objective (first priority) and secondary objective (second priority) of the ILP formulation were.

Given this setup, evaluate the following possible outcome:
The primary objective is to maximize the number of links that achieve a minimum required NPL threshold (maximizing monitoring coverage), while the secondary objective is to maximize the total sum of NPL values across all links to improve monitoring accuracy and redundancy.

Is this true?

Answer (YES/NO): NO